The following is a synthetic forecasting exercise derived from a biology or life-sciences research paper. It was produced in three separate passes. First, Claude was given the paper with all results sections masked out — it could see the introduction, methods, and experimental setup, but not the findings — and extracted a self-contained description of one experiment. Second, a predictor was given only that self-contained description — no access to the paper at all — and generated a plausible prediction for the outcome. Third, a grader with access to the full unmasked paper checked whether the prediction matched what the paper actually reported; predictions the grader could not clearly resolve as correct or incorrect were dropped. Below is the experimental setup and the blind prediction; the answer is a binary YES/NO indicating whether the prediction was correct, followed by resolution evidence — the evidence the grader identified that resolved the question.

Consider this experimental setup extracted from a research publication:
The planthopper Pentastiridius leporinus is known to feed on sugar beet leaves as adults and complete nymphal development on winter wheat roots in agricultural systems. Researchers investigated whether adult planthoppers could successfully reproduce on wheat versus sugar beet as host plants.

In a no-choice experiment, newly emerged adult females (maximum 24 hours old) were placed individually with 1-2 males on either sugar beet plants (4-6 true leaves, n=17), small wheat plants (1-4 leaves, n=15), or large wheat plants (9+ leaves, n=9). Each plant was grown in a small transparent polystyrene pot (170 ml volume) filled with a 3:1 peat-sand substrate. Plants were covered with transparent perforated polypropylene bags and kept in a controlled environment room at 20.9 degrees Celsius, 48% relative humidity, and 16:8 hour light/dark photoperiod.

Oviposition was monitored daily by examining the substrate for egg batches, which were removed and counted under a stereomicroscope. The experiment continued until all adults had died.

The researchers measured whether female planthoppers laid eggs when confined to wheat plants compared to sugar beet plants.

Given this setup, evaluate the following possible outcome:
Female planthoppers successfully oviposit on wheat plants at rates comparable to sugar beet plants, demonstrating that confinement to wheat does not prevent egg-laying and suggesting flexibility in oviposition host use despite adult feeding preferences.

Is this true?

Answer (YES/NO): NO